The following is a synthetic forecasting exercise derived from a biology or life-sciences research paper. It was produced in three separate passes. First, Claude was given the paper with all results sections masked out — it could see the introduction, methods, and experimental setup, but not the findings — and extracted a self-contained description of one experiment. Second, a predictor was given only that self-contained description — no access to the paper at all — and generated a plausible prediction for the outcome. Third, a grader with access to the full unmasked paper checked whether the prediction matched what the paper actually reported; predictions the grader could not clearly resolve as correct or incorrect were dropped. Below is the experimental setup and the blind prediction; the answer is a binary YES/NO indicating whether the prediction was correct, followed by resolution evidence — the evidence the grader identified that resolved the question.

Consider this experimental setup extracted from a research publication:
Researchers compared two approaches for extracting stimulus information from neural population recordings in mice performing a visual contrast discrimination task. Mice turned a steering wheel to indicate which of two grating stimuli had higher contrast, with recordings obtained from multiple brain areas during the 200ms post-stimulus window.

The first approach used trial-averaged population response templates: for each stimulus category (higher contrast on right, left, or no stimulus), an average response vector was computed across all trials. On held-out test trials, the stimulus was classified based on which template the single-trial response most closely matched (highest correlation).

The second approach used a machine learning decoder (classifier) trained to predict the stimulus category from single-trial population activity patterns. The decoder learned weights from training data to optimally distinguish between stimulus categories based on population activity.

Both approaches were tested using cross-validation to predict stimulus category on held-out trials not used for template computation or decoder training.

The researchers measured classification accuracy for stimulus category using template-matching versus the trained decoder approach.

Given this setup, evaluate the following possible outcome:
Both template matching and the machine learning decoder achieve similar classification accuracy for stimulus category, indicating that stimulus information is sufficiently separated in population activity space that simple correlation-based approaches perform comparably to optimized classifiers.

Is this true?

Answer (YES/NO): NO